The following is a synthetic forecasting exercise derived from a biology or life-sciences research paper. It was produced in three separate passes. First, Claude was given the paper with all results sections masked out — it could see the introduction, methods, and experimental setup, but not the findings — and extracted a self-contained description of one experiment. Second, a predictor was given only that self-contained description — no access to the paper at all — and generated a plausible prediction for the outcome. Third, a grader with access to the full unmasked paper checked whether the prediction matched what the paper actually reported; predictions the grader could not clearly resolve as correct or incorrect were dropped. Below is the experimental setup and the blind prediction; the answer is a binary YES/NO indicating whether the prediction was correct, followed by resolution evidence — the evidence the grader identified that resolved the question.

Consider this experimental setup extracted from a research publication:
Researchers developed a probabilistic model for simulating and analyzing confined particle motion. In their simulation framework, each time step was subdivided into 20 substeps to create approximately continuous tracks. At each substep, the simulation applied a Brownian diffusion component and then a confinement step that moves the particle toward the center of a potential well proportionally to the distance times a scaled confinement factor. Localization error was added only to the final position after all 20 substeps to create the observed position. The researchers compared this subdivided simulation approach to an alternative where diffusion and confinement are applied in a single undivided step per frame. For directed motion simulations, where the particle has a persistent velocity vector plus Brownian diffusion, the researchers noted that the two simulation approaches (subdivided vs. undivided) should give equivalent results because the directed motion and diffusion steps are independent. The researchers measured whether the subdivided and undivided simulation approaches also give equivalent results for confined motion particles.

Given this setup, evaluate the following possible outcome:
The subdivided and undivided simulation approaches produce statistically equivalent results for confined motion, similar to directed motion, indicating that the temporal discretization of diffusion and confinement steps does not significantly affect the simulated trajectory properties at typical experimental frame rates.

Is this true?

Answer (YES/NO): NO